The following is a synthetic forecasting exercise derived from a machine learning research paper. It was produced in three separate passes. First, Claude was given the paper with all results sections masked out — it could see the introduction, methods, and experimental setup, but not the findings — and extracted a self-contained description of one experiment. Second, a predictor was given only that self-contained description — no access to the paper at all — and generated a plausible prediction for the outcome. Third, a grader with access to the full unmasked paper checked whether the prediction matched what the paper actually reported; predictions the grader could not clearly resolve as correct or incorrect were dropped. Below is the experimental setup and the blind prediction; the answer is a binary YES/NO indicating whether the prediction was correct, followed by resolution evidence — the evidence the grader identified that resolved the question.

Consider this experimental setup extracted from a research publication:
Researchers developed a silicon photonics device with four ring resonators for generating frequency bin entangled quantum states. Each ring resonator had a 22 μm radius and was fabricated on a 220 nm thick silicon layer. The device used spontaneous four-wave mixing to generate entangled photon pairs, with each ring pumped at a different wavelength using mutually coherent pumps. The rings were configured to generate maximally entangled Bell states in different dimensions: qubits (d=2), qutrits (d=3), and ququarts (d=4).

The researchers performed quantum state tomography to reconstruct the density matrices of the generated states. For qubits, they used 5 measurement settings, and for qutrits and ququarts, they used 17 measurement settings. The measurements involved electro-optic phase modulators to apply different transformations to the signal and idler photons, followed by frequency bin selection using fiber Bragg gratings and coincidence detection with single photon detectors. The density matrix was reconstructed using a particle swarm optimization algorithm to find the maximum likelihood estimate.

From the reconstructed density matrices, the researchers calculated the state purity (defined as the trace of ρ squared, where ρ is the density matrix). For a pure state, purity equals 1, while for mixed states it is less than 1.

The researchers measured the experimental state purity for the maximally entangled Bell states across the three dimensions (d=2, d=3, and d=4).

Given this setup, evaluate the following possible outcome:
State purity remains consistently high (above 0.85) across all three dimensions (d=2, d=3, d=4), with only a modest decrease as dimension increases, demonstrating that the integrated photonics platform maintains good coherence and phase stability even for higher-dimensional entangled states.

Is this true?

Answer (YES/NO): NO